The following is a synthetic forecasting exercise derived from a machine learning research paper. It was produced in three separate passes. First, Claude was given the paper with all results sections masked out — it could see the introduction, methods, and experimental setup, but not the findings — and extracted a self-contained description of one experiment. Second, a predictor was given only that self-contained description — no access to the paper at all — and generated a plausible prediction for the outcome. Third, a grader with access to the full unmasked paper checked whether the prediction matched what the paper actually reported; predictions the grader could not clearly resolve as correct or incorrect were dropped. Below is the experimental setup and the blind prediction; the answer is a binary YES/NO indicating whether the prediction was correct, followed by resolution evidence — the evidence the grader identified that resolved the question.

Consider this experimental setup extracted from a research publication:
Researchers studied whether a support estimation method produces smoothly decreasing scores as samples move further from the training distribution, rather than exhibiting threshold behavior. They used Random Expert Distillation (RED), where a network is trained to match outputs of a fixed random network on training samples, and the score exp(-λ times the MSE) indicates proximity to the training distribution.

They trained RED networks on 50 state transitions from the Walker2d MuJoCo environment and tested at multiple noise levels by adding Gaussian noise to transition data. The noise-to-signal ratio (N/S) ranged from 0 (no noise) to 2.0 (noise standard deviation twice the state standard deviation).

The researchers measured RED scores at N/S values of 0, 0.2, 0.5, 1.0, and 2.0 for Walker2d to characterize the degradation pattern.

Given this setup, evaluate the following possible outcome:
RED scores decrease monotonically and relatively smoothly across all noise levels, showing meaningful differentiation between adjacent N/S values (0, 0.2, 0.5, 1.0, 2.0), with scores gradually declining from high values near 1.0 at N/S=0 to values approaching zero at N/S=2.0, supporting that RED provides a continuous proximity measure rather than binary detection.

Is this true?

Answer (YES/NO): YES